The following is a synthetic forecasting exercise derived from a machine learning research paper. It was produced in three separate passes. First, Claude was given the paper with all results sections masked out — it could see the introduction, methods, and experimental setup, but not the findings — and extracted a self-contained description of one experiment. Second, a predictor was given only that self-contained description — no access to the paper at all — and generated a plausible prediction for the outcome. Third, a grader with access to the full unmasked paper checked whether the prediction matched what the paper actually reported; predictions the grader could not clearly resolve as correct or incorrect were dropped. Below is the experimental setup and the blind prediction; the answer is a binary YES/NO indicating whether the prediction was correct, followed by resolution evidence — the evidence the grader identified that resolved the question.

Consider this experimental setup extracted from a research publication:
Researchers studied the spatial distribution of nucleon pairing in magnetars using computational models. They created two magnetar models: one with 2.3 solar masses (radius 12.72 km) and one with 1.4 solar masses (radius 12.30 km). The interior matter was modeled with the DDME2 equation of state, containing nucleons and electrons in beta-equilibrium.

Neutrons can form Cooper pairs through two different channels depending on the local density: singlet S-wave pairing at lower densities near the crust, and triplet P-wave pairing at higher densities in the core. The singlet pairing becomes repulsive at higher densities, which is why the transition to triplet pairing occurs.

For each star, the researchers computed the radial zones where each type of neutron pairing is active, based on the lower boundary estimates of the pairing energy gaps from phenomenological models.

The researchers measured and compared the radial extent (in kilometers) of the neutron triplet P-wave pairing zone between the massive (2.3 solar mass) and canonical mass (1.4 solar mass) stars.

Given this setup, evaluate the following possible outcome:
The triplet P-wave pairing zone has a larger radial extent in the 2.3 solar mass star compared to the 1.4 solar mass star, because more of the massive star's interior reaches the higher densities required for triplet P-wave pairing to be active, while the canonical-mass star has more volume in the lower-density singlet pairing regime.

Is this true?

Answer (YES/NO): NO